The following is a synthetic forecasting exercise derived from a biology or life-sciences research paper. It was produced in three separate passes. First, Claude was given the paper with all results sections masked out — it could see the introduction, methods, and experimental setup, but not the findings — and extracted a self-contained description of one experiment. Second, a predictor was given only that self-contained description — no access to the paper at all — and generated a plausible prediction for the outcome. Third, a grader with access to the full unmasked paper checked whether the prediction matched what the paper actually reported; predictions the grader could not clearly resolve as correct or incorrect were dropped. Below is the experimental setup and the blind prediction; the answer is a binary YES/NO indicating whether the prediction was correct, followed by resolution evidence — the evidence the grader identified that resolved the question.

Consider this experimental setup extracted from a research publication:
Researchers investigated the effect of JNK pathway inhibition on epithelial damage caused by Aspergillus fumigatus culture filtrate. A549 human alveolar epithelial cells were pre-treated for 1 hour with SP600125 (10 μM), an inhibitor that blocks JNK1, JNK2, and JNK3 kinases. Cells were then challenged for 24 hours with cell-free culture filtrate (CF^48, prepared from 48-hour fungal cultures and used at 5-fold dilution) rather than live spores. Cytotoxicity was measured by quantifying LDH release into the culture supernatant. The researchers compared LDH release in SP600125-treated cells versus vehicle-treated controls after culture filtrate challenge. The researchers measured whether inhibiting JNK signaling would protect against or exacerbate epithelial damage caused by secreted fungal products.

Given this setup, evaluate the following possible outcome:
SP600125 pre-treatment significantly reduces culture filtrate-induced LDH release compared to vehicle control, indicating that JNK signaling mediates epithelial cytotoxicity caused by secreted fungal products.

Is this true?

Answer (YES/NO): YES